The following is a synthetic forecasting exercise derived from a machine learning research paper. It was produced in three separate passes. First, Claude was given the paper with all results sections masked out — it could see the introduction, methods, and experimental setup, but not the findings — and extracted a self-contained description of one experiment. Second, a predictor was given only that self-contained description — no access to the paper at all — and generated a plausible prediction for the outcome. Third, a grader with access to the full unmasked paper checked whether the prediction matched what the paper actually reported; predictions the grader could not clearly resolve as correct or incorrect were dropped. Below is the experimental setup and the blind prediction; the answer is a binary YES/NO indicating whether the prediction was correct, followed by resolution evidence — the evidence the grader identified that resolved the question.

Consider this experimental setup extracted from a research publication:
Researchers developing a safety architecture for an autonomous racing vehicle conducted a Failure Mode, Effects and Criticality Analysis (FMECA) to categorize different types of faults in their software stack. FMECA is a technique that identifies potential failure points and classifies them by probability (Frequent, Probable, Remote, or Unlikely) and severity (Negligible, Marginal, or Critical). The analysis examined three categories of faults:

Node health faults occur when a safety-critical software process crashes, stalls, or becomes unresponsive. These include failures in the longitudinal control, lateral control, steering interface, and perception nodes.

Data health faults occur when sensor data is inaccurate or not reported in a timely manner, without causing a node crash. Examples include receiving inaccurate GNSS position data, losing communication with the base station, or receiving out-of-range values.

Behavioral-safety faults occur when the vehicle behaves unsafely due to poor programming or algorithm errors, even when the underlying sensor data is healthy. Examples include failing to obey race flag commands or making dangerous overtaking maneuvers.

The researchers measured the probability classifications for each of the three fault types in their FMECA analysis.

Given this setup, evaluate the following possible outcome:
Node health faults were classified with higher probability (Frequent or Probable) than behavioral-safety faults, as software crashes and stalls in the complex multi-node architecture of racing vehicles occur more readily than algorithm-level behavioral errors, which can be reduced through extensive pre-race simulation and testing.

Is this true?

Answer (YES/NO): NO